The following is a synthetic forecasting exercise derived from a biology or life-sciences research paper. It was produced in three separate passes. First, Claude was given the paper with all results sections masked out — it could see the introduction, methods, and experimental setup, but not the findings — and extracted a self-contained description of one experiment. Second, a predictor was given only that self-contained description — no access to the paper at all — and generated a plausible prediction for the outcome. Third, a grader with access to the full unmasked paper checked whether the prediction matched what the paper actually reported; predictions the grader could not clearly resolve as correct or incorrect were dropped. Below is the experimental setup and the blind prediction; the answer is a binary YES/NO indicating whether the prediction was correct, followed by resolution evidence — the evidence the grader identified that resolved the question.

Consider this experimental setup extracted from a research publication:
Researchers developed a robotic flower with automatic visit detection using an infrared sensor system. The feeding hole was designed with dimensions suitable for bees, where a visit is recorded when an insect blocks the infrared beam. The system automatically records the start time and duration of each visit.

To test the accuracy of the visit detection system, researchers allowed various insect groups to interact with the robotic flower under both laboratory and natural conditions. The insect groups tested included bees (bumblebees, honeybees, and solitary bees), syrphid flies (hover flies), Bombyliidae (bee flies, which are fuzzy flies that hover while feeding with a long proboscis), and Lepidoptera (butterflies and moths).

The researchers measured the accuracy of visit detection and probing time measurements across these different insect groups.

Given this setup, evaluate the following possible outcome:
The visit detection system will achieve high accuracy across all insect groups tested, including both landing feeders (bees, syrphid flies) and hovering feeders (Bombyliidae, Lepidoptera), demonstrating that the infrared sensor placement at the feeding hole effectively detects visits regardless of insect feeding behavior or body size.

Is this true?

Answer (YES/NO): NO